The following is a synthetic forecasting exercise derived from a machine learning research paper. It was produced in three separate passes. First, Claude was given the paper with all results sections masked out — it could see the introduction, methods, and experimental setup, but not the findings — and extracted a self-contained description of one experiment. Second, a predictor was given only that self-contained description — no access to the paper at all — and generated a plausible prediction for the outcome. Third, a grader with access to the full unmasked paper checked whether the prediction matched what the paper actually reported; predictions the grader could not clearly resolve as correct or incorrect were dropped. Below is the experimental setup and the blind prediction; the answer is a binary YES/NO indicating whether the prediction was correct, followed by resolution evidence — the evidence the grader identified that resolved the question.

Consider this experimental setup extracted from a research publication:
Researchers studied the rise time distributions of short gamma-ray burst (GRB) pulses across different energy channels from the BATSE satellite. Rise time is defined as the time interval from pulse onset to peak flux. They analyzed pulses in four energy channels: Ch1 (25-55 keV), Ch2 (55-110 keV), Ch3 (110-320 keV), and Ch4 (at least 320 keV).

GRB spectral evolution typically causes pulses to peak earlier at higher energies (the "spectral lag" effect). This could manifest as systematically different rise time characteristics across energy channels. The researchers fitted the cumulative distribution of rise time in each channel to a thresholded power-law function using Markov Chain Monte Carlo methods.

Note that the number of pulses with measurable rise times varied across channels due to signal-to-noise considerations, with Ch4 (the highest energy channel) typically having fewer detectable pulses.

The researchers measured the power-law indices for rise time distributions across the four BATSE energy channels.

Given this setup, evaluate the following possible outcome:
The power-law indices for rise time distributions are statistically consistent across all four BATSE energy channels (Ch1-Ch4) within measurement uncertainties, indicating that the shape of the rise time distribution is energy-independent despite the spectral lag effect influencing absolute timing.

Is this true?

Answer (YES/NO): YES